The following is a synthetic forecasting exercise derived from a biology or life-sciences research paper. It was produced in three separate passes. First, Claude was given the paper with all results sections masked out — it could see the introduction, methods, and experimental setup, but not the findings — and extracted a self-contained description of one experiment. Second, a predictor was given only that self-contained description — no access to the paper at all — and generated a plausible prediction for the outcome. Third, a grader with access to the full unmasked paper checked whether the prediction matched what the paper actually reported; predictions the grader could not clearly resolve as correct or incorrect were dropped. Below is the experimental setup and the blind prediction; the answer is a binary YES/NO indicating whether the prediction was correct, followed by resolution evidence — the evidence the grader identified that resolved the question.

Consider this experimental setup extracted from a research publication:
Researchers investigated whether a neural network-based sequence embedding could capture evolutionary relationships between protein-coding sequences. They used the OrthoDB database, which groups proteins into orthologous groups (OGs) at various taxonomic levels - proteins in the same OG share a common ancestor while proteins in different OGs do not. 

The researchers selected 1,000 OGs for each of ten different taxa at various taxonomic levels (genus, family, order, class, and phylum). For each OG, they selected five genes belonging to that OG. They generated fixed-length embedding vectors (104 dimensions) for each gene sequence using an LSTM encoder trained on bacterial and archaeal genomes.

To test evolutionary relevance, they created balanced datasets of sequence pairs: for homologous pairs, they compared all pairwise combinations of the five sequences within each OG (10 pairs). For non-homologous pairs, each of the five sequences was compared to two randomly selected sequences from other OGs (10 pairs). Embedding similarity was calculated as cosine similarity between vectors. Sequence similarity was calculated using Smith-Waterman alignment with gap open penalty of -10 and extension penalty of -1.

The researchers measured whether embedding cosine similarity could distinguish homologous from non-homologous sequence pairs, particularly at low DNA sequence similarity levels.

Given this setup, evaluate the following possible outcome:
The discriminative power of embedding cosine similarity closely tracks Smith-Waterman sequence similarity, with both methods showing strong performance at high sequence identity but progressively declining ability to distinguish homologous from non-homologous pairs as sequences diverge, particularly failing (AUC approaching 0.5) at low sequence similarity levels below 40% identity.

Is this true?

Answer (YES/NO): NO